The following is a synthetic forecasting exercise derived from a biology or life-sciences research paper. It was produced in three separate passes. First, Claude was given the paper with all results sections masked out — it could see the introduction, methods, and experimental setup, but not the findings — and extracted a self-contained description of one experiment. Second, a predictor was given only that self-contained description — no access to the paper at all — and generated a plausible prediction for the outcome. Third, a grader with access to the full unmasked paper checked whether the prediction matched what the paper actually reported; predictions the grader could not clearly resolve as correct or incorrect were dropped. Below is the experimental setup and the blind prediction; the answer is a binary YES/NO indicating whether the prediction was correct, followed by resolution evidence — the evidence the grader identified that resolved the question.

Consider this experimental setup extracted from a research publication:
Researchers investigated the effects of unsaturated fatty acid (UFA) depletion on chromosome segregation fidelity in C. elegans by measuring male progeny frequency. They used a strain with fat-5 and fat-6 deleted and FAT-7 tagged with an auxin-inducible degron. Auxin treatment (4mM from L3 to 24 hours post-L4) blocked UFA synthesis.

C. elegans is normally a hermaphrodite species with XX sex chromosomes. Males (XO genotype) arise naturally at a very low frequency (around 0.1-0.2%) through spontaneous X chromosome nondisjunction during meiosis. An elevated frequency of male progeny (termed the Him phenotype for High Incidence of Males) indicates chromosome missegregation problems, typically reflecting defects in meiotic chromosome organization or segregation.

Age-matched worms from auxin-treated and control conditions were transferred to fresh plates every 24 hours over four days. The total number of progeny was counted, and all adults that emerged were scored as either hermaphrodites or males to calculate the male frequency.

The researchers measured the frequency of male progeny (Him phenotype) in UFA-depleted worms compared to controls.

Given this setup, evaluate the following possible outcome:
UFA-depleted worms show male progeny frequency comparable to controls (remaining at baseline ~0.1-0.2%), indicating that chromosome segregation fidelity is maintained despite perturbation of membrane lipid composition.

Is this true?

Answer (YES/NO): YES